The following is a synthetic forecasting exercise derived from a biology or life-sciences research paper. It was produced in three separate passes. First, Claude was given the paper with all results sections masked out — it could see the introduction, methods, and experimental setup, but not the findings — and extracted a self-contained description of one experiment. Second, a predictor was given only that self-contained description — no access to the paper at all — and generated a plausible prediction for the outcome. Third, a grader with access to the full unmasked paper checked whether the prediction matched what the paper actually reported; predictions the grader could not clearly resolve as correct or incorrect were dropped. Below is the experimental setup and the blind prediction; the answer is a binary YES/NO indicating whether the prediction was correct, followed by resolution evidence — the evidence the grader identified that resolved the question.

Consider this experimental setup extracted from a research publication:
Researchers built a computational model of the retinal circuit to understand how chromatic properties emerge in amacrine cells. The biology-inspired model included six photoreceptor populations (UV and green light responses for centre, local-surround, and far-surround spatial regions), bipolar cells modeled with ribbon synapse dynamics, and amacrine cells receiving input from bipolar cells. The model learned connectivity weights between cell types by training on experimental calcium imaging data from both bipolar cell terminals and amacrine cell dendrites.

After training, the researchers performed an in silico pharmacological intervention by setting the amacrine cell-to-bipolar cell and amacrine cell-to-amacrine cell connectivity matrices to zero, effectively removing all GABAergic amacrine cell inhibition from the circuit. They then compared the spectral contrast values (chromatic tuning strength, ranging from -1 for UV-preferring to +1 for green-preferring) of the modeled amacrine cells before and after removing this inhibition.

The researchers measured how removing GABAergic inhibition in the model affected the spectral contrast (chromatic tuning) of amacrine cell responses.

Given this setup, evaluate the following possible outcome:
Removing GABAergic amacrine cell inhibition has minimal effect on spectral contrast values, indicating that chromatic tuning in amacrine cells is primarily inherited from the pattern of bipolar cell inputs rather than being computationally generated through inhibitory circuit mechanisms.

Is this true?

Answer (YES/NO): NO